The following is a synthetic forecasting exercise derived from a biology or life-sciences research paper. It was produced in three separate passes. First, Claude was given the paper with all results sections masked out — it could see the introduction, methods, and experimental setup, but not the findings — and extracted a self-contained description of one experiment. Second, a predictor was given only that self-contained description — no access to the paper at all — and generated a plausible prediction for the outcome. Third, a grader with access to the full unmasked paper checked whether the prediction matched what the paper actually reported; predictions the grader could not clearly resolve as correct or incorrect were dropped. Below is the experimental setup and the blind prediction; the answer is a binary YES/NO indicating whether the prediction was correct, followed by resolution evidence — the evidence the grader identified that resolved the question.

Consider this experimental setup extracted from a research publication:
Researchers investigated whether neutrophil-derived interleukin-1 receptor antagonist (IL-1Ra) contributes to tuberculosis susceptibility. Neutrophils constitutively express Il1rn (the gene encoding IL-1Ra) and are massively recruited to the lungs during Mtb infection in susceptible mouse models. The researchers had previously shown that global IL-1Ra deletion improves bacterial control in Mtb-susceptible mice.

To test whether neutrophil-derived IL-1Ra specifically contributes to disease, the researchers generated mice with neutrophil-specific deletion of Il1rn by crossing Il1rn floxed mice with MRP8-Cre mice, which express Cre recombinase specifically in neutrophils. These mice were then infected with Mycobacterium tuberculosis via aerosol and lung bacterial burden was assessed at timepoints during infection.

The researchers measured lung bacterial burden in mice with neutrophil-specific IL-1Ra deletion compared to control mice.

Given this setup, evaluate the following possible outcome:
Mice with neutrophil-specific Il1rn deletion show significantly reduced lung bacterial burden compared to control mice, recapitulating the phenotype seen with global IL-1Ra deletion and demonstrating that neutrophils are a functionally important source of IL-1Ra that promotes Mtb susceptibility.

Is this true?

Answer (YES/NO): NO